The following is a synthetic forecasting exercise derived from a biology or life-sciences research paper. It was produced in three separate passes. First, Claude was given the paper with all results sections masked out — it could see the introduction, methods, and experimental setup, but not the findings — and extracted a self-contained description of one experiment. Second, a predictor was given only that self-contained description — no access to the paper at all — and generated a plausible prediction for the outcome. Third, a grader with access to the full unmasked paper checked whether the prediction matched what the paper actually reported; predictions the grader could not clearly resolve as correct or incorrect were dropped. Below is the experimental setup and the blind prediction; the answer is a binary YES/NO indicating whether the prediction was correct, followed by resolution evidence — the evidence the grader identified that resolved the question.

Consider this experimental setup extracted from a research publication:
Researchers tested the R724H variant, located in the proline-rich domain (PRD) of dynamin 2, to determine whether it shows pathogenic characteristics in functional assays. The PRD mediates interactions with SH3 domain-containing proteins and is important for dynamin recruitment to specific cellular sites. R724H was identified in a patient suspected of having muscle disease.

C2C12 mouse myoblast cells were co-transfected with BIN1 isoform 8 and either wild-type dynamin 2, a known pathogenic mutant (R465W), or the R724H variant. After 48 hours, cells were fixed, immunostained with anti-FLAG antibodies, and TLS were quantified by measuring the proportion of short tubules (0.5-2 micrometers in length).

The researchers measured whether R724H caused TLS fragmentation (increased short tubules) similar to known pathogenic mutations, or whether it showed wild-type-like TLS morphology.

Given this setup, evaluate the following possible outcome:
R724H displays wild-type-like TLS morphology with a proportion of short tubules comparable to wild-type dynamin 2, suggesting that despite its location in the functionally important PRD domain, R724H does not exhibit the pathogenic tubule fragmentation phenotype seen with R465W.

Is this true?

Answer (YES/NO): YES